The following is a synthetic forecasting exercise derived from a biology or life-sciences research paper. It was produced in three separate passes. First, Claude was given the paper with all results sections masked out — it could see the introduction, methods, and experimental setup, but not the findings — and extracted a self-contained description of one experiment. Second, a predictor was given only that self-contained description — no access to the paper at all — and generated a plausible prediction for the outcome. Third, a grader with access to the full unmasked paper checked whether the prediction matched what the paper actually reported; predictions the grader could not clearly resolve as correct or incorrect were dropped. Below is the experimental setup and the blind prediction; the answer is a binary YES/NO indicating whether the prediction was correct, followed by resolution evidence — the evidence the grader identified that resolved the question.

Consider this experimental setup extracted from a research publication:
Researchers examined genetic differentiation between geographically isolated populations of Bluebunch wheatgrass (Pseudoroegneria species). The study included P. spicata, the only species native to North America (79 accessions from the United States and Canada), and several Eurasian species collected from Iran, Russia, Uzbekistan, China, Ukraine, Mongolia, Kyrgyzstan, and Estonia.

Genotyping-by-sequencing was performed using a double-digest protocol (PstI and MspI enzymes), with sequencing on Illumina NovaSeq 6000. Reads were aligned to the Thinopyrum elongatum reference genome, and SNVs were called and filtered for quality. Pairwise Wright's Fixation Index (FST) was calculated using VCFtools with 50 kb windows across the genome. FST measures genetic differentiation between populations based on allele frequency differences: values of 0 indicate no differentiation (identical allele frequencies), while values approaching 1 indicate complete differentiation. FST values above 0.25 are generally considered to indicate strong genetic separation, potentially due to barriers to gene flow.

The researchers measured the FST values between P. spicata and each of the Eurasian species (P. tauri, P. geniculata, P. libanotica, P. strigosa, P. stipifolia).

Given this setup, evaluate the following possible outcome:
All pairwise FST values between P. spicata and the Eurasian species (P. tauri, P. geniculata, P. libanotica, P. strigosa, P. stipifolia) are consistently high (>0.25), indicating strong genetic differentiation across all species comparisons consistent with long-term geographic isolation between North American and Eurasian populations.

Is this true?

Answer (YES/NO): NO